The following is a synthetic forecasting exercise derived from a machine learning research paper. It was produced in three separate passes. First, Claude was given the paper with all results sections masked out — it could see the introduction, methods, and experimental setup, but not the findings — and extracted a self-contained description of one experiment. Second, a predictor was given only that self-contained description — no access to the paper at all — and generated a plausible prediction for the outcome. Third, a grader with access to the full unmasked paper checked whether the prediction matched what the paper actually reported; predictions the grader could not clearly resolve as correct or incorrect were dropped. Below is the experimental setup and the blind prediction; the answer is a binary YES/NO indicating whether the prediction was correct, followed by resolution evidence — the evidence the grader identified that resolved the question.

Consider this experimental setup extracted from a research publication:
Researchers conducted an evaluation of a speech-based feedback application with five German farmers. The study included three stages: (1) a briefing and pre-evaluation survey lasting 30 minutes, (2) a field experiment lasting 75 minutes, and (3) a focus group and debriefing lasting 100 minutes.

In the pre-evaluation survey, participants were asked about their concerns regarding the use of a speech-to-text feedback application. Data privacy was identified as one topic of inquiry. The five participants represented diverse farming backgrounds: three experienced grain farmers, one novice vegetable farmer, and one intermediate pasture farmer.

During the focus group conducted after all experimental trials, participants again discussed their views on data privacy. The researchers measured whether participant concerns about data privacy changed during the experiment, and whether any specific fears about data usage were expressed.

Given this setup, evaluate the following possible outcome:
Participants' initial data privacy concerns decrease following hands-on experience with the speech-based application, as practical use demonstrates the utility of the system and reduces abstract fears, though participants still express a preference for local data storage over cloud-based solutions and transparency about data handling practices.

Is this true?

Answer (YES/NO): NO